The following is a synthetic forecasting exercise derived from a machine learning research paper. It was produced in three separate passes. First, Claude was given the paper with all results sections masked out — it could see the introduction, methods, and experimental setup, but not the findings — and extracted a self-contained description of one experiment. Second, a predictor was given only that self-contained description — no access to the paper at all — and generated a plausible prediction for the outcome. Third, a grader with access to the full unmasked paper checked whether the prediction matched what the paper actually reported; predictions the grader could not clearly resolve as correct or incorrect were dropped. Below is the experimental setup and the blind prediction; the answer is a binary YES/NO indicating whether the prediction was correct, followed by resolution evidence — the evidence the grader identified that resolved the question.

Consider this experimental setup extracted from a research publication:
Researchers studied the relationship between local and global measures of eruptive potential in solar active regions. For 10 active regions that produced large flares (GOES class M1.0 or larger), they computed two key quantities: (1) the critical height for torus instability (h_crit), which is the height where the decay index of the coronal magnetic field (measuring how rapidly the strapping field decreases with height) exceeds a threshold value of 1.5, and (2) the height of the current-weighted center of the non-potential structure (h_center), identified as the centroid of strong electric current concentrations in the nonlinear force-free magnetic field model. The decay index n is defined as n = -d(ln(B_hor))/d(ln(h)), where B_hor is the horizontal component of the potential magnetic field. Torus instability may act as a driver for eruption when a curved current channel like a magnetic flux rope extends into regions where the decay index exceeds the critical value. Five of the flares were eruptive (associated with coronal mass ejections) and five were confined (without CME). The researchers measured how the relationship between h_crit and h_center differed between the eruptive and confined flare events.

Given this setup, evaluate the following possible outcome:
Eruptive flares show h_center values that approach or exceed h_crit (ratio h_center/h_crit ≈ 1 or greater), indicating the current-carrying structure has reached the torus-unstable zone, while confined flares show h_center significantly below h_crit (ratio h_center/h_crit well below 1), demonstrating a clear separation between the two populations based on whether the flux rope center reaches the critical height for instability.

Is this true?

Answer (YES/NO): NO